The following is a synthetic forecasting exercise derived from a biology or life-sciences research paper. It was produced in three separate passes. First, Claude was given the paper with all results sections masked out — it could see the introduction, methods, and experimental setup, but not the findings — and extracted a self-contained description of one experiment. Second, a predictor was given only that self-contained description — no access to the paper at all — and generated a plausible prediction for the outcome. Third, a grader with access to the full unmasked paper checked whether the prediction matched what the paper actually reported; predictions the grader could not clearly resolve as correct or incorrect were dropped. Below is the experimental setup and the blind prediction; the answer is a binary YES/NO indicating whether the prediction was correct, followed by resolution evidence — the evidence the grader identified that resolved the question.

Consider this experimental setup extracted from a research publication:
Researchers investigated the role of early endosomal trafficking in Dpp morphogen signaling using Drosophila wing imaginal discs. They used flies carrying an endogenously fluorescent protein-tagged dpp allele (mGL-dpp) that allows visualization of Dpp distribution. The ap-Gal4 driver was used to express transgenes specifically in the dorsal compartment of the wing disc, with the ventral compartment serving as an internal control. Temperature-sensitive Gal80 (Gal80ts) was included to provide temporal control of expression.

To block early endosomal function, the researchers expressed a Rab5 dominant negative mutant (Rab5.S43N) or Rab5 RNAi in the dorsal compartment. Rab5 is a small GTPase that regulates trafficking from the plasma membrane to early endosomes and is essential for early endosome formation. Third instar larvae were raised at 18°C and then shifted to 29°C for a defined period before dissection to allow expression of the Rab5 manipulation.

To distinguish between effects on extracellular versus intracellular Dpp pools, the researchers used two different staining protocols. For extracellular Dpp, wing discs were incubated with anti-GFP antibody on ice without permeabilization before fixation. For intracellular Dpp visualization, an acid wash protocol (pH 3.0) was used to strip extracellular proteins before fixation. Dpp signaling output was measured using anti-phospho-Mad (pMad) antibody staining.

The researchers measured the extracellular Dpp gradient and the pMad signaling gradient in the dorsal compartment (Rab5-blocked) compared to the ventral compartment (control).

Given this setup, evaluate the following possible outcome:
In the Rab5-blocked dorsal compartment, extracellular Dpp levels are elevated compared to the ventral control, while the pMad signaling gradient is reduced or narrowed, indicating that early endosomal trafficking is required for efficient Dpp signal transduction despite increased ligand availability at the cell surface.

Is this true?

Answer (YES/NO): NO